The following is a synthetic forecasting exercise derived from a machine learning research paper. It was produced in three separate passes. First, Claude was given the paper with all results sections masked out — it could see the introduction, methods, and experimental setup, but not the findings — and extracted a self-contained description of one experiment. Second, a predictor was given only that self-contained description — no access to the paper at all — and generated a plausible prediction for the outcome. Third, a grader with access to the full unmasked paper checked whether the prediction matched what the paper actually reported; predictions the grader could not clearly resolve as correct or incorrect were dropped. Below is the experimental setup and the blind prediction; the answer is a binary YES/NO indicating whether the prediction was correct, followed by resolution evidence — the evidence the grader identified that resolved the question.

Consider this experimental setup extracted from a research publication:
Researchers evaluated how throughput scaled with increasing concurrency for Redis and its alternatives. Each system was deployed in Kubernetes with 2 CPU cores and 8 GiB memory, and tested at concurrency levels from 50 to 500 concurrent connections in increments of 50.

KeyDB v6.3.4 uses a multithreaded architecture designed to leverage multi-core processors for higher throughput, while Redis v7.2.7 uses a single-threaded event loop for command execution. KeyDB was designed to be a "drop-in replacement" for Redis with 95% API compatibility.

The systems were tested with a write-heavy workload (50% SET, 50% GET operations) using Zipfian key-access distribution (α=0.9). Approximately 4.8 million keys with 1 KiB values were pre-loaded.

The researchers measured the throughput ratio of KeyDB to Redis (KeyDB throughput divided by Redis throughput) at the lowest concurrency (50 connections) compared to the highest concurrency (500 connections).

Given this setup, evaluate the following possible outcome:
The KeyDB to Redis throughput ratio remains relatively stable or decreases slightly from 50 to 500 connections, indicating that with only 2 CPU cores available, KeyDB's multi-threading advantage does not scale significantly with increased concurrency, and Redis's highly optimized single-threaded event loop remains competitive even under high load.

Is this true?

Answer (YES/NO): YES